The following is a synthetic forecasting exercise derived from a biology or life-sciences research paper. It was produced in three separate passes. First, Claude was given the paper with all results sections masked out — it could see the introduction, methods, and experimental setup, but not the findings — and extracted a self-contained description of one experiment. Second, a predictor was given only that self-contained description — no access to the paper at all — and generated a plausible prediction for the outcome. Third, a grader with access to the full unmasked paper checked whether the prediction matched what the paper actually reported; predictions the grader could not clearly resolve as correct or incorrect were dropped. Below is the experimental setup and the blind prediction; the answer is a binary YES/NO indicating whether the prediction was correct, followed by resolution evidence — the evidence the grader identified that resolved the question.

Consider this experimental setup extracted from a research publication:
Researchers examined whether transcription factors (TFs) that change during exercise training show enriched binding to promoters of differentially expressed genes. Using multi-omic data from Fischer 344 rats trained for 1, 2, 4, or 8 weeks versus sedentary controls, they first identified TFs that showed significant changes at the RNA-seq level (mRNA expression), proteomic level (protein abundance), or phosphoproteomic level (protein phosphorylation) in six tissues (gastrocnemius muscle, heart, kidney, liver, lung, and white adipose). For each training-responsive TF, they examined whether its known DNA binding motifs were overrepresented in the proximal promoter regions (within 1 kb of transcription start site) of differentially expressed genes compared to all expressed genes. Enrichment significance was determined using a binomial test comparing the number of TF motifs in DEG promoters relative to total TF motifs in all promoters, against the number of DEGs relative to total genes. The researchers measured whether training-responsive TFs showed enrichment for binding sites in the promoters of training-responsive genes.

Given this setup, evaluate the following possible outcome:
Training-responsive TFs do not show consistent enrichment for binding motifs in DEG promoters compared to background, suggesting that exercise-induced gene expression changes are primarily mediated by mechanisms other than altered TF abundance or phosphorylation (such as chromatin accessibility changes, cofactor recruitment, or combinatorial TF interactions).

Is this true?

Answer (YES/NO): NO